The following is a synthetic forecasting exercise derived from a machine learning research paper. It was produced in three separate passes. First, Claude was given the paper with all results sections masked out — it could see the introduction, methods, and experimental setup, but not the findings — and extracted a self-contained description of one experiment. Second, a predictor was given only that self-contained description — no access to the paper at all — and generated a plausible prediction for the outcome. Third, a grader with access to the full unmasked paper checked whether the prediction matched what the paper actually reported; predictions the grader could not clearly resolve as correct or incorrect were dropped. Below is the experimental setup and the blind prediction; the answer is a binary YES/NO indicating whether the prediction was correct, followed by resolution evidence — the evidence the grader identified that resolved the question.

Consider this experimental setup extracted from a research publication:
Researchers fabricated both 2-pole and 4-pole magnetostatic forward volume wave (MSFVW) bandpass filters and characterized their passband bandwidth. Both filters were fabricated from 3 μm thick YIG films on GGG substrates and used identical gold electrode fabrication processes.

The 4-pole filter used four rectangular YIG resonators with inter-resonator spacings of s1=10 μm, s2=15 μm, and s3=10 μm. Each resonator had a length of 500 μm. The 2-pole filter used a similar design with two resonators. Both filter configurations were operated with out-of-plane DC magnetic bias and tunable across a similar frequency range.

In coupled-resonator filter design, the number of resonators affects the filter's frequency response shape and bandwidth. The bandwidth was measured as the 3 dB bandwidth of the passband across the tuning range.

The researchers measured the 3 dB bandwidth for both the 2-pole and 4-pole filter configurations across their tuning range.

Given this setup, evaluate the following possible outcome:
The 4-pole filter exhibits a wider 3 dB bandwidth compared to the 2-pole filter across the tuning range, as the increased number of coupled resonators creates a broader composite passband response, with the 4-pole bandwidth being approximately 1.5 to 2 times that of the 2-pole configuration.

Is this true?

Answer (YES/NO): NO